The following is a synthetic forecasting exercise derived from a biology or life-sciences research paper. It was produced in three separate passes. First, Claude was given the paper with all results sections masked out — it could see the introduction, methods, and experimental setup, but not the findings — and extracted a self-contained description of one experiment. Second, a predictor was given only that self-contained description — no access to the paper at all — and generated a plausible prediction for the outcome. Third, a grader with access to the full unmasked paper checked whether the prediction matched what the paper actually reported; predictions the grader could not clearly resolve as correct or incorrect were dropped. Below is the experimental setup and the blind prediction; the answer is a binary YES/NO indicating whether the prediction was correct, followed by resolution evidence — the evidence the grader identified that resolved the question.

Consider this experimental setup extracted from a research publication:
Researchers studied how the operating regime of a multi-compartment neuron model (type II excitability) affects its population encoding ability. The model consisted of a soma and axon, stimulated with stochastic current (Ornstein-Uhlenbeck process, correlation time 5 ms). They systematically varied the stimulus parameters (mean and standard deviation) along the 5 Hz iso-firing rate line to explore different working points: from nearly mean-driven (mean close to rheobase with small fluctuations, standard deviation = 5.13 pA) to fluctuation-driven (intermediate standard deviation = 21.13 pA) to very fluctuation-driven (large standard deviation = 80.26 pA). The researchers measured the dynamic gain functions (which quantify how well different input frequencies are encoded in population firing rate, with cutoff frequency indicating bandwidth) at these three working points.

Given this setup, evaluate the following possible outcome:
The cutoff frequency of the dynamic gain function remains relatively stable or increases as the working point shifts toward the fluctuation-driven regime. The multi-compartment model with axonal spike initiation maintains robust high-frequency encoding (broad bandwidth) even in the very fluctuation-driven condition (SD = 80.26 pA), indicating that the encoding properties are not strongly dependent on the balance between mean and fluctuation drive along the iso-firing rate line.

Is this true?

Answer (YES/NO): NO